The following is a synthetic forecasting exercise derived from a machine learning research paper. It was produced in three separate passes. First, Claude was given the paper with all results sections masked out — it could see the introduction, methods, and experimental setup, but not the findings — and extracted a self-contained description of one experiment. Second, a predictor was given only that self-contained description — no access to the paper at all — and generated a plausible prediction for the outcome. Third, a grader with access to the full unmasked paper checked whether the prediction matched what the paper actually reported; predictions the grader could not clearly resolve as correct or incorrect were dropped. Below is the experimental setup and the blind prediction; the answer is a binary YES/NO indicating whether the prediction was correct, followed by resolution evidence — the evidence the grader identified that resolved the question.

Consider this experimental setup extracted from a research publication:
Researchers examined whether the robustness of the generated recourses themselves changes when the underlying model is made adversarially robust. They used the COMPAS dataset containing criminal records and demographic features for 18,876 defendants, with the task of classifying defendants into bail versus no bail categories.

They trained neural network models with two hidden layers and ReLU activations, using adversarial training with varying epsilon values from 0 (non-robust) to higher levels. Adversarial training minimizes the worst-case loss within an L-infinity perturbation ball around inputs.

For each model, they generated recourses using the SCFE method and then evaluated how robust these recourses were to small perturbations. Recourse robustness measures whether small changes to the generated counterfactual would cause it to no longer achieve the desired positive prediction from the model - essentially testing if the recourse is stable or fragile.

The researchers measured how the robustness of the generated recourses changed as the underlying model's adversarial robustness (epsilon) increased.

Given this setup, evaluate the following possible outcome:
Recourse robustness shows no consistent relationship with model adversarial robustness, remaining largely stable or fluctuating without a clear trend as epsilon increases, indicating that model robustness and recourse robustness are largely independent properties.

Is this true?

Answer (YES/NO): NO